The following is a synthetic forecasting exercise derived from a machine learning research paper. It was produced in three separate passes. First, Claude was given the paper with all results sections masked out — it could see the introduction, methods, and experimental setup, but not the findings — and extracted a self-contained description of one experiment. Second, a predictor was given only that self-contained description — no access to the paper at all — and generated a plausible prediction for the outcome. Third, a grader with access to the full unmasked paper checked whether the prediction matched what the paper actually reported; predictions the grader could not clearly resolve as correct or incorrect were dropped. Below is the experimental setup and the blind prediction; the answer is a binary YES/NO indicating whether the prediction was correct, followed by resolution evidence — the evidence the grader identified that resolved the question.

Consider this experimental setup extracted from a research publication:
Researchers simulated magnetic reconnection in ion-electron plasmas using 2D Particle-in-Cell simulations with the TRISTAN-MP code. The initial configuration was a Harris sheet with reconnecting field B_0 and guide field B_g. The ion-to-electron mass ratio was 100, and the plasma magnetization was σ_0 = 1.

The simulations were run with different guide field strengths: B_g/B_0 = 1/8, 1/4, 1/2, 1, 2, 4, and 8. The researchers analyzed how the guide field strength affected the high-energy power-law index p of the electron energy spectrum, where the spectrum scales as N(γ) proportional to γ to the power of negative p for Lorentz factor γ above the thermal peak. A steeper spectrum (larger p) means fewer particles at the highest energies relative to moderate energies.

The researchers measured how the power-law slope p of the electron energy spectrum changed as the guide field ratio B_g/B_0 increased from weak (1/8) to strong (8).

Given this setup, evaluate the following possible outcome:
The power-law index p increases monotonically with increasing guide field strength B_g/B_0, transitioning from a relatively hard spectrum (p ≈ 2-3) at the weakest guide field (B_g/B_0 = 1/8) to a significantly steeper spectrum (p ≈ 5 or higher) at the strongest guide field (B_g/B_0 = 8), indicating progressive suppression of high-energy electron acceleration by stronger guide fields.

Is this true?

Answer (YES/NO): NO